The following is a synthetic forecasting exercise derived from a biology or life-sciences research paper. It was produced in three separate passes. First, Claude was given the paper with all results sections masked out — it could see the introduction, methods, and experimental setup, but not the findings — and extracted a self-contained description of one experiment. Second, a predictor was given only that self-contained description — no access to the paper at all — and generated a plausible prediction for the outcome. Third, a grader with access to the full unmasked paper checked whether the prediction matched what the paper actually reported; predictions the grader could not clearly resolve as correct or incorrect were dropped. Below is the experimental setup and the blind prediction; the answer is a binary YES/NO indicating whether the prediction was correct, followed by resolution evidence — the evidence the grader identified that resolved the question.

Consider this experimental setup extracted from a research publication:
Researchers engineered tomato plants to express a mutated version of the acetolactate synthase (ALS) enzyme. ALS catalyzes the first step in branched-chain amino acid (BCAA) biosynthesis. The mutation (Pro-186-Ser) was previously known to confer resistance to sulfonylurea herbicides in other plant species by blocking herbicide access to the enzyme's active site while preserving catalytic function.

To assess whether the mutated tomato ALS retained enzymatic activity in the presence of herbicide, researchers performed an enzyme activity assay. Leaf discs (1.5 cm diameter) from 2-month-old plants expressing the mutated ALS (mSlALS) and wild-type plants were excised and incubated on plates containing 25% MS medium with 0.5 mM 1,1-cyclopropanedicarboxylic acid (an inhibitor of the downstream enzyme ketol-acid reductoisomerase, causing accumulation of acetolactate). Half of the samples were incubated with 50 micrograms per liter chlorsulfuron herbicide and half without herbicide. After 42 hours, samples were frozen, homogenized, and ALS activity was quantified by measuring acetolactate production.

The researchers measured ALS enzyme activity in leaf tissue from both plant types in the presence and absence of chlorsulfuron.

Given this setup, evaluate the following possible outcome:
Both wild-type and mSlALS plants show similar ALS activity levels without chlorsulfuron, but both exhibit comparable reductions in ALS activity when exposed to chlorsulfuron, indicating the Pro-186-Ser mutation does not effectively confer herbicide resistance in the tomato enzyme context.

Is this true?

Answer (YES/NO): NO